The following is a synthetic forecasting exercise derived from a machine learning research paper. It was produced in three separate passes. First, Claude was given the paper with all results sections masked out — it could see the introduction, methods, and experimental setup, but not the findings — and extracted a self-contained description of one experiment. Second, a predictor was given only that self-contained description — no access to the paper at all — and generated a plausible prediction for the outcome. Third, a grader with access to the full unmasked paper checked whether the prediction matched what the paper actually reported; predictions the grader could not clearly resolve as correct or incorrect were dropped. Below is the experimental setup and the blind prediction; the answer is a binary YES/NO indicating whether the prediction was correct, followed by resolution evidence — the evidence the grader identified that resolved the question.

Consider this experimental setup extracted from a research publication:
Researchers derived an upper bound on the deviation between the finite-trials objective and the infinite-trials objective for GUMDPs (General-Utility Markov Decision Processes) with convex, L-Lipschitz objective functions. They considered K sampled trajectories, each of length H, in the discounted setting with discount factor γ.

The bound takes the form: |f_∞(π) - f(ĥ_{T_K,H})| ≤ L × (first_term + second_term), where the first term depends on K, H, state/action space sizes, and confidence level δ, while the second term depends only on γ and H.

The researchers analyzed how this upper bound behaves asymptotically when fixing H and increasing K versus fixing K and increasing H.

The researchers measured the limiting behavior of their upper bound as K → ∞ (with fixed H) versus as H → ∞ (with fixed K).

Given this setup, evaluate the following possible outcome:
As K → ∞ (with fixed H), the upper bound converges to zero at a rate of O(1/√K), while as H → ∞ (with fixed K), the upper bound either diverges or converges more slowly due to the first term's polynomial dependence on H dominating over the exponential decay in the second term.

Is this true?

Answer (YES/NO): NO